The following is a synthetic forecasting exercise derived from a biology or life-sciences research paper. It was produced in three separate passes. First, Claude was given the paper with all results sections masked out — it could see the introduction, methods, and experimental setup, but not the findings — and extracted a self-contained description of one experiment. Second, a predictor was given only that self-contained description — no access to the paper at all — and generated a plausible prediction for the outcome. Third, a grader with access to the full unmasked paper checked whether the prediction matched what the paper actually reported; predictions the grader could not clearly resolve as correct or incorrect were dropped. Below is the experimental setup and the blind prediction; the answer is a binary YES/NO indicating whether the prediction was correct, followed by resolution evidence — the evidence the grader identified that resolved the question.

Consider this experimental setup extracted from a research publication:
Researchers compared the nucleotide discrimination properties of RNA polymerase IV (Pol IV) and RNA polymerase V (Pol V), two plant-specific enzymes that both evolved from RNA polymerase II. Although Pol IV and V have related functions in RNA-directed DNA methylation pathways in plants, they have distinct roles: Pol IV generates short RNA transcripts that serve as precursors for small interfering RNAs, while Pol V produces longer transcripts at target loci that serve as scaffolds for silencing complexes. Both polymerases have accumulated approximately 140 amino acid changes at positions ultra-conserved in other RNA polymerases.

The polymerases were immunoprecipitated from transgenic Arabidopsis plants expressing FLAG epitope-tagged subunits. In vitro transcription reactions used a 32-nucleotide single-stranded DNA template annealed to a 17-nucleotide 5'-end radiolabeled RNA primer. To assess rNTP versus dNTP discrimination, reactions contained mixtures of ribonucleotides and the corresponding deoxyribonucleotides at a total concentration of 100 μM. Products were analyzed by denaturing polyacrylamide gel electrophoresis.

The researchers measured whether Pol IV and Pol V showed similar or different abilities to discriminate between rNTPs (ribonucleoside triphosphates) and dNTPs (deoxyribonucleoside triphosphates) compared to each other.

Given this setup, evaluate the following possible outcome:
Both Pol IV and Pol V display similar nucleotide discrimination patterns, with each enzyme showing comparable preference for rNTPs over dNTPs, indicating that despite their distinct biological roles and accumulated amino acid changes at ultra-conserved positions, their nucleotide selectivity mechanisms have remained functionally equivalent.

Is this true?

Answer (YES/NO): NO